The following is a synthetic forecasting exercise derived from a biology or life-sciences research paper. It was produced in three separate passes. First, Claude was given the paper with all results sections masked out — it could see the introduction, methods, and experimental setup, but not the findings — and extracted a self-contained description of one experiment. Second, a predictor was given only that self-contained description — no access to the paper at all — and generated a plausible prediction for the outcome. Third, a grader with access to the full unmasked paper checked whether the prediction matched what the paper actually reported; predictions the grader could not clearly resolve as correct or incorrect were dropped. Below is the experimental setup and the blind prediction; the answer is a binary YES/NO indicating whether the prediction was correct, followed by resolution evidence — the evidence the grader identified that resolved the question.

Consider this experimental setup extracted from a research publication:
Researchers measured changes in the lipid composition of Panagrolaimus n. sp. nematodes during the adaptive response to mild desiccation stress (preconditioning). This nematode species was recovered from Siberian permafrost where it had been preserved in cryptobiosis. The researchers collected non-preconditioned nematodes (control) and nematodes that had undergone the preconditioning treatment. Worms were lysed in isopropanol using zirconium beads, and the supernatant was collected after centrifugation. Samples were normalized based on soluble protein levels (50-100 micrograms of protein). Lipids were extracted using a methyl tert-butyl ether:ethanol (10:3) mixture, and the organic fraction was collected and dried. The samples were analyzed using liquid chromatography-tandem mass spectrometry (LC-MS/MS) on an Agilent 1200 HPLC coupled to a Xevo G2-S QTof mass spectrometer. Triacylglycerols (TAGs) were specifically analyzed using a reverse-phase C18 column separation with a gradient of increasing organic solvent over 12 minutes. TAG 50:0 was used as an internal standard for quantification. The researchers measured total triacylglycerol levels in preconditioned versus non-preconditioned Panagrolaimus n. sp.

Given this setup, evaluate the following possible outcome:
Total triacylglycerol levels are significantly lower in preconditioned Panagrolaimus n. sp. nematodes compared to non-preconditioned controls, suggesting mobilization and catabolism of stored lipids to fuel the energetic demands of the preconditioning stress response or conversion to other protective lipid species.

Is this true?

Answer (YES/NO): YES